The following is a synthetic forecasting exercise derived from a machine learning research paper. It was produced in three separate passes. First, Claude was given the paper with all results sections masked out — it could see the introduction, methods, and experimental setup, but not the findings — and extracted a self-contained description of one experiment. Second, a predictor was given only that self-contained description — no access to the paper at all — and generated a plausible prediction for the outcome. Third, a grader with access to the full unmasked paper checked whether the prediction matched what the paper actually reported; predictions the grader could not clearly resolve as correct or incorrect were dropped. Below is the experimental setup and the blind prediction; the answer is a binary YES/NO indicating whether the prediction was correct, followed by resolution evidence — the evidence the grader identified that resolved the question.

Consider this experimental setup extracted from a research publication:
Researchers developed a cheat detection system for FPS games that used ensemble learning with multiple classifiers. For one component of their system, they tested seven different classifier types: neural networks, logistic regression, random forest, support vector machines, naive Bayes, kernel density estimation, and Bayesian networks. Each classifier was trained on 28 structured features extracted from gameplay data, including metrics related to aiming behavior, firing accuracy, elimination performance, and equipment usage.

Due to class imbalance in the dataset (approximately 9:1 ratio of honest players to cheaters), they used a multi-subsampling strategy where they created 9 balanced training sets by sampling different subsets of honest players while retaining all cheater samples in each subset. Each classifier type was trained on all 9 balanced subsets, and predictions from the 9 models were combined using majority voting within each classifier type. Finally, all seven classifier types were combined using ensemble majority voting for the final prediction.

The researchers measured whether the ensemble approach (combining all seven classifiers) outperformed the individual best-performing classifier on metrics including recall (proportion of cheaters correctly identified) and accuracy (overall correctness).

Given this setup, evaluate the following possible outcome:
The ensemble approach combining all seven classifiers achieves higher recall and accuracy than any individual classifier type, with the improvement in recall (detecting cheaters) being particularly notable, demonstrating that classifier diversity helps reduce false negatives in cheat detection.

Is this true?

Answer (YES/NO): NO